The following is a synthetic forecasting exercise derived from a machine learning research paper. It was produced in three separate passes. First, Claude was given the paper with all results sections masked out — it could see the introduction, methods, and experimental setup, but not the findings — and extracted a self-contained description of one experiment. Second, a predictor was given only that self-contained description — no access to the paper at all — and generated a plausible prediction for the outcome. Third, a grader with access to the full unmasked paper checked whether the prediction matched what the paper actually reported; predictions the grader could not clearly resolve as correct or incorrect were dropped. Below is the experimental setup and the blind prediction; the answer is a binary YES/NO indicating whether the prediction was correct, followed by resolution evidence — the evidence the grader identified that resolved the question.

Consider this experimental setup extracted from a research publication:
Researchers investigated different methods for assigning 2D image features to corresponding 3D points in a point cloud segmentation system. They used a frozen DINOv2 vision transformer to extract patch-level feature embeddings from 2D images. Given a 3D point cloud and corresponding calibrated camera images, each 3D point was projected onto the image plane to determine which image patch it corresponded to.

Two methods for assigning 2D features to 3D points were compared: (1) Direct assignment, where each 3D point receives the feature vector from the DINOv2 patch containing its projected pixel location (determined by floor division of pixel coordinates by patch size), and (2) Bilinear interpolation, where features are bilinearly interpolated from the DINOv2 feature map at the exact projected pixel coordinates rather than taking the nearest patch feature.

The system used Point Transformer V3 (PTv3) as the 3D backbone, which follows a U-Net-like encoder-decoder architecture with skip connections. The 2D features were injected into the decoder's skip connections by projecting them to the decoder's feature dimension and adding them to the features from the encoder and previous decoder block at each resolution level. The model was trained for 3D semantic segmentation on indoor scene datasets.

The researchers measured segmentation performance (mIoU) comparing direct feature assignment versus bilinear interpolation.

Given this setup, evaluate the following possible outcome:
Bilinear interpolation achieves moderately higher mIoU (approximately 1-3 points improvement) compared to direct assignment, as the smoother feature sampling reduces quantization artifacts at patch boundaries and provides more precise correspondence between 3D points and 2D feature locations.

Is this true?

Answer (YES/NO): NO